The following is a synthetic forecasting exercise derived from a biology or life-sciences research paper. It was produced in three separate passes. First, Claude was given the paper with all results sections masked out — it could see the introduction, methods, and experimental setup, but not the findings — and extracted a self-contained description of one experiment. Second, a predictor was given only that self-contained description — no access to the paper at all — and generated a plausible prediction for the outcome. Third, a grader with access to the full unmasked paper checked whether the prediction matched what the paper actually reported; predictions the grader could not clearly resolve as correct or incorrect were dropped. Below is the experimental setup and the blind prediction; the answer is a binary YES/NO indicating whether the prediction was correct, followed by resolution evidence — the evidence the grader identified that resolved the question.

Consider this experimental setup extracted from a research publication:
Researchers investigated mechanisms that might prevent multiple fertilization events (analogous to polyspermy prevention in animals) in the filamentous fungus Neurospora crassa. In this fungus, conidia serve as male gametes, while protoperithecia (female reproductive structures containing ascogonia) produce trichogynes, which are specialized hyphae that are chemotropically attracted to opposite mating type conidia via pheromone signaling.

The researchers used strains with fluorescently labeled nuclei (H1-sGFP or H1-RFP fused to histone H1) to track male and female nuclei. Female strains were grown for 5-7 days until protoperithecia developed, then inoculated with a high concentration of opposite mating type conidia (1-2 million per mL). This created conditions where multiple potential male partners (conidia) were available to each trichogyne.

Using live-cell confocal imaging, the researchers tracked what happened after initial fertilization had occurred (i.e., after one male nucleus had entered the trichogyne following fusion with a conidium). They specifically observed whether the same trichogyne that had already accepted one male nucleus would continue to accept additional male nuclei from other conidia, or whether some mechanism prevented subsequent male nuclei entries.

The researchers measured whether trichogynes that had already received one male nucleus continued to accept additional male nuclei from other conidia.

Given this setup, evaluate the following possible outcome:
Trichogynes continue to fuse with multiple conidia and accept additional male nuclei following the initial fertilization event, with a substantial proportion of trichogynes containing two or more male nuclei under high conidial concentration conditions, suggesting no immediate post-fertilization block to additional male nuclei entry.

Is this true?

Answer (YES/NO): YES